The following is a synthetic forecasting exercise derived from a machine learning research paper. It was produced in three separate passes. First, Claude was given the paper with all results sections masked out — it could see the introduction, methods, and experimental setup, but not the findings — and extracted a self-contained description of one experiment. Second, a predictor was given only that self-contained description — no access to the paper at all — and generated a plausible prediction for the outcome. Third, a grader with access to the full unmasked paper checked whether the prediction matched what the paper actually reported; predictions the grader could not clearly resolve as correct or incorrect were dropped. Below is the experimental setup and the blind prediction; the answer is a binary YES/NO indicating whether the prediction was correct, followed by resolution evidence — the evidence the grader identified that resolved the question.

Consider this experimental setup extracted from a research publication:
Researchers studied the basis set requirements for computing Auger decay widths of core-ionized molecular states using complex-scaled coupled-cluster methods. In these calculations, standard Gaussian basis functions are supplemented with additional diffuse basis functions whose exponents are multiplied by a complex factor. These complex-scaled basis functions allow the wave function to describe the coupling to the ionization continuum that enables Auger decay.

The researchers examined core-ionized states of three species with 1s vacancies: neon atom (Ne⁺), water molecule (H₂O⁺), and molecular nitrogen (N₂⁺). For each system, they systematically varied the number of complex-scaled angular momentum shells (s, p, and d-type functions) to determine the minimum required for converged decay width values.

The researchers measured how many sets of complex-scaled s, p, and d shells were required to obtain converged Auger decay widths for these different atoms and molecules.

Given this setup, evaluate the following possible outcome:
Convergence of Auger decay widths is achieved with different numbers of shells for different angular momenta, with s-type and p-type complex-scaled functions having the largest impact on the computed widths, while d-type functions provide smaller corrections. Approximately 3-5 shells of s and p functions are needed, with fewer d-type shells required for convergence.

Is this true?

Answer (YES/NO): NO